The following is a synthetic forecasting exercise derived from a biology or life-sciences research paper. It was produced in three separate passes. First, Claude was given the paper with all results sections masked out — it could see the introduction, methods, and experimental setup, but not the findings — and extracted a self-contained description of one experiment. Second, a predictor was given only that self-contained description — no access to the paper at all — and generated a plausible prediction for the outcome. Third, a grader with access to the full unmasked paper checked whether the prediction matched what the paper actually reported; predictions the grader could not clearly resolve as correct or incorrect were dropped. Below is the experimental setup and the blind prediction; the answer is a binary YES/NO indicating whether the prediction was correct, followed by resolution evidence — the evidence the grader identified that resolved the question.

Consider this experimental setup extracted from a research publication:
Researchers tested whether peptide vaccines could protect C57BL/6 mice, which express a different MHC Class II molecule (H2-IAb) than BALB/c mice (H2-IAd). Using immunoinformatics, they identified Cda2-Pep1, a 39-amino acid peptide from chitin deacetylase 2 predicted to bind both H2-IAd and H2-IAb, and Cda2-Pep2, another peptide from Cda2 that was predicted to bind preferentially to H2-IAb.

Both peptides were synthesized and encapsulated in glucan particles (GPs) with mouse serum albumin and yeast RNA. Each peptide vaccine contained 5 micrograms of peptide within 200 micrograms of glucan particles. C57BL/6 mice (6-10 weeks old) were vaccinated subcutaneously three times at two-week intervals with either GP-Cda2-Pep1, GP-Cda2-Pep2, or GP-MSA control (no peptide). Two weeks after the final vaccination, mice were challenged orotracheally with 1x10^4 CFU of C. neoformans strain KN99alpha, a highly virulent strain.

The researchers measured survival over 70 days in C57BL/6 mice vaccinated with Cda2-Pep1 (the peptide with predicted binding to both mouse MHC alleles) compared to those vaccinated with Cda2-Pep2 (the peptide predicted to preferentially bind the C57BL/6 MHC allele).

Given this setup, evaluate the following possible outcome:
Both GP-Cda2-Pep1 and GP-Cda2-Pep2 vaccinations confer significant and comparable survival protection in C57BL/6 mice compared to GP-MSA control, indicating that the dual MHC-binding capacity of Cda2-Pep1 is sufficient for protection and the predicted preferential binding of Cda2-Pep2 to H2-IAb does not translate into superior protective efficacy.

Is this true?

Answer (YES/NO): NO